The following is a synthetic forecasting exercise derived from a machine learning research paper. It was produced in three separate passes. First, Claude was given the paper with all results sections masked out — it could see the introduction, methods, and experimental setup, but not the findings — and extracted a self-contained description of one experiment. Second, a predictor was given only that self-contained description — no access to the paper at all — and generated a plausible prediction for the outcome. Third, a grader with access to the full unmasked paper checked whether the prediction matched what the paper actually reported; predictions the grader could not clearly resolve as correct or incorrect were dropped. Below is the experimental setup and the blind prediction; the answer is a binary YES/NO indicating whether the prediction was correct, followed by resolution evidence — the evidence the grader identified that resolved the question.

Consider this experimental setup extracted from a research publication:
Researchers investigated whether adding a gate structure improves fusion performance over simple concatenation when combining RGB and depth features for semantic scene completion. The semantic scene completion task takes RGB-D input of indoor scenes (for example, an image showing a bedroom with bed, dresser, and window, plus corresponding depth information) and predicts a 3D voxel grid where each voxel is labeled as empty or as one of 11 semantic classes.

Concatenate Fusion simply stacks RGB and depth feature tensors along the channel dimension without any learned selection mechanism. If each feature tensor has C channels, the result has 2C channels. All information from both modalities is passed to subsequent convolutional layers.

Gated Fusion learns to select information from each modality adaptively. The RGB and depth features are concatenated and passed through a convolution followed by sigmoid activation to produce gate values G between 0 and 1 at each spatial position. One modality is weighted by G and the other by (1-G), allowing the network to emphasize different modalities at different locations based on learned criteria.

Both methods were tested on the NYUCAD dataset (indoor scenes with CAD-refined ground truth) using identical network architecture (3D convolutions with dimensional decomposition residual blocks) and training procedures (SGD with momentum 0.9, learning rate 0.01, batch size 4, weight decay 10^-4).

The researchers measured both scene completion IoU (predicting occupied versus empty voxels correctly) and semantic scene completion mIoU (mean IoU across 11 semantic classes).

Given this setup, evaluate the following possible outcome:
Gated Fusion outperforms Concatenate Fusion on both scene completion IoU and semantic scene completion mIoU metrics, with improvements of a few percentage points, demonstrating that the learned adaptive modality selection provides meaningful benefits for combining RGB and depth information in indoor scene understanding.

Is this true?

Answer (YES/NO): YES